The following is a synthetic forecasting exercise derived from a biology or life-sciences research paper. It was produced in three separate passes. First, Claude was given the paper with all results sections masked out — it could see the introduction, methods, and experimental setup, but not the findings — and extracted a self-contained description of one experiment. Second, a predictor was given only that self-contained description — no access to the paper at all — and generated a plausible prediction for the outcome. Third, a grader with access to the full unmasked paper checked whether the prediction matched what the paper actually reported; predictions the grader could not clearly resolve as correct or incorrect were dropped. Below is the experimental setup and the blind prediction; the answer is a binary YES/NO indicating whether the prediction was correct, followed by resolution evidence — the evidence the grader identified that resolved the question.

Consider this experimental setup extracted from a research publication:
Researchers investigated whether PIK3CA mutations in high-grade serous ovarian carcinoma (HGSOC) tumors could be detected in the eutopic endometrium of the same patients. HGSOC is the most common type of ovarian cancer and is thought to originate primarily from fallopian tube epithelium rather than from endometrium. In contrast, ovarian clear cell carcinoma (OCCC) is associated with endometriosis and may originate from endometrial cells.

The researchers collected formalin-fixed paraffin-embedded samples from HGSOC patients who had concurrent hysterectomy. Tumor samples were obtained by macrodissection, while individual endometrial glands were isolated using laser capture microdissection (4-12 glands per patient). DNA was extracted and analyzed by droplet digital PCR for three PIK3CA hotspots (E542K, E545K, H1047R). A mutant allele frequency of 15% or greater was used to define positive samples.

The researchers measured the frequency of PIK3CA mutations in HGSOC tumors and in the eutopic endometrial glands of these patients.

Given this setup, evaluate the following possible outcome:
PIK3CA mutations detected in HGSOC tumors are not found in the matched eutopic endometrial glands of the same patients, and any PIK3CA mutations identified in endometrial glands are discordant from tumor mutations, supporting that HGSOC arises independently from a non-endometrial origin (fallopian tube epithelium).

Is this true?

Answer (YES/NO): YES